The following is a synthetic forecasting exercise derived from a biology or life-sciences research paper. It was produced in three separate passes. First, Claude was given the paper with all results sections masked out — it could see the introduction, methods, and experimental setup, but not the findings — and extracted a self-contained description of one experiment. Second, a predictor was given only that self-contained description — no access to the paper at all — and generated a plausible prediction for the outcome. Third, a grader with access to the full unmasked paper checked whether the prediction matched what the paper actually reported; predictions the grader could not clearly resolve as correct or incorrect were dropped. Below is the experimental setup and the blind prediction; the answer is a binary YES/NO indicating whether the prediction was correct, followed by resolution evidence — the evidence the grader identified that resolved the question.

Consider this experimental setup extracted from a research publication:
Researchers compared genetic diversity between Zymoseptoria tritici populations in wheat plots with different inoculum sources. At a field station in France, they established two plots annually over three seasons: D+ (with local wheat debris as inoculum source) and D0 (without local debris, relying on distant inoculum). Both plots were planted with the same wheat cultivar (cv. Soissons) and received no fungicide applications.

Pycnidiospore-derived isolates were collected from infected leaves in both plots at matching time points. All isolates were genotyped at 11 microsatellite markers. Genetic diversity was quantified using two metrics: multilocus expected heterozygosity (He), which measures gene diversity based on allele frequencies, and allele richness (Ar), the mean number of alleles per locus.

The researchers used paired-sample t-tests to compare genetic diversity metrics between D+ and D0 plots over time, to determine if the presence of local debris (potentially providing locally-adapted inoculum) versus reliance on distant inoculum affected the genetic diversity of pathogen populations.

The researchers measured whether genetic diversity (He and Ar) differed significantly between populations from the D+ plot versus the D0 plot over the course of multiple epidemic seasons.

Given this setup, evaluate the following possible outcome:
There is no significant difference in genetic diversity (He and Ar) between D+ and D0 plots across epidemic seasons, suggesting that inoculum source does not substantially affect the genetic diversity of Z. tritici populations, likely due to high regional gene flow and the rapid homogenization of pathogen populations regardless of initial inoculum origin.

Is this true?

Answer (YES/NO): YES